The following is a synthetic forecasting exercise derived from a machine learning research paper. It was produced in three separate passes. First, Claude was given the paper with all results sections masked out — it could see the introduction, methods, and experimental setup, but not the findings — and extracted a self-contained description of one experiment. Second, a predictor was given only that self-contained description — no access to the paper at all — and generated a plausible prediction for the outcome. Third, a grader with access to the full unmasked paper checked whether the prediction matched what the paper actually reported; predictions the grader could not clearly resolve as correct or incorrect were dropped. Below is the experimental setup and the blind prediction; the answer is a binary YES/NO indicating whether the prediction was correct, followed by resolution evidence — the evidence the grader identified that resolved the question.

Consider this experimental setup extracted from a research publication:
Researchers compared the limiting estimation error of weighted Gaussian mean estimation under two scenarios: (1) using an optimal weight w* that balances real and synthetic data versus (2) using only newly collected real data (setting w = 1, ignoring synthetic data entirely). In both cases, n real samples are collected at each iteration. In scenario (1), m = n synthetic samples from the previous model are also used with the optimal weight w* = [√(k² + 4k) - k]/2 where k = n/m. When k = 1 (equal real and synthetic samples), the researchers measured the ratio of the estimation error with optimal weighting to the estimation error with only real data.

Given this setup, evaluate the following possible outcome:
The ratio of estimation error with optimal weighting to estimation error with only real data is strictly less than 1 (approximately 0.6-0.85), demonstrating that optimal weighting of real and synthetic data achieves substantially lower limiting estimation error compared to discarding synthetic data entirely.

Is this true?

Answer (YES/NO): YES